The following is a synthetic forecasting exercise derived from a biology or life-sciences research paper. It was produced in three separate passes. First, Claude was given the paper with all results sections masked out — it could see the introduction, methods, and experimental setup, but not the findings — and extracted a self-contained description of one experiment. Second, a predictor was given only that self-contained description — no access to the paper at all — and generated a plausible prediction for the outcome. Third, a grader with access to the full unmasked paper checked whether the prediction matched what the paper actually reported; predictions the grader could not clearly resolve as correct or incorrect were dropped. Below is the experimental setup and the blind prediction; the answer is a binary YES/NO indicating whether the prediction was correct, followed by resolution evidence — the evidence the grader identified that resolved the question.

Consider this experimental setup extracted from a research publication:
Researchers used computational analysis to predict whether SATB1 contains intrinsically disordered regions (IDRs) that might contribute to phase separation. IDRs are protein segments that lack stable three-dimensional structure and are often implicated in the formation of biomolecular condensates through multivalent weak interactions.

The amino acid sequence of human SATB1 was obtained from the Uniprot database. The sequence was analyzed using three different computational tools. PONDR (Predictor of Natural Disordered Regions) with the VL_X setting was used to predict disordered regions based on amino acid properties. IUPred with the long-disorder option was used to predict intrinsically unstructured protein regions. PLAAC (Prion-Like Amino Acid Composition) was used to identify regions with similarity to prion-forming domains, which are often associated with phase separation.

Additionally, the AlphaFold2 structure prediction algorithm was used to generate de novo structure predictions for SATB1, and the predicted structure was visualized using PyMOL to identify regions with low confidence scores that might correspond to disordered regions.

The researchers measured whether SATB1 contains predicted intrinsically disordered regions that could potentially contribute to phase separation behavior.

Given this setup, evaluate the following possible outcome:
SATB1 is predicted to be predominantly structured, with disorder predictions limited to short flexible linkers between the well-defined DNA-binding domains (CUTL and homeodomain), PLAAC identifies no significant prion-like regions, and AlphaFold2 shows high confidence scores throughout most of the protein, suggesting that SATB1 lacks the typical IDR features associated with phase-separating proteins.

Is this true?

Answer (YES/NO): NO